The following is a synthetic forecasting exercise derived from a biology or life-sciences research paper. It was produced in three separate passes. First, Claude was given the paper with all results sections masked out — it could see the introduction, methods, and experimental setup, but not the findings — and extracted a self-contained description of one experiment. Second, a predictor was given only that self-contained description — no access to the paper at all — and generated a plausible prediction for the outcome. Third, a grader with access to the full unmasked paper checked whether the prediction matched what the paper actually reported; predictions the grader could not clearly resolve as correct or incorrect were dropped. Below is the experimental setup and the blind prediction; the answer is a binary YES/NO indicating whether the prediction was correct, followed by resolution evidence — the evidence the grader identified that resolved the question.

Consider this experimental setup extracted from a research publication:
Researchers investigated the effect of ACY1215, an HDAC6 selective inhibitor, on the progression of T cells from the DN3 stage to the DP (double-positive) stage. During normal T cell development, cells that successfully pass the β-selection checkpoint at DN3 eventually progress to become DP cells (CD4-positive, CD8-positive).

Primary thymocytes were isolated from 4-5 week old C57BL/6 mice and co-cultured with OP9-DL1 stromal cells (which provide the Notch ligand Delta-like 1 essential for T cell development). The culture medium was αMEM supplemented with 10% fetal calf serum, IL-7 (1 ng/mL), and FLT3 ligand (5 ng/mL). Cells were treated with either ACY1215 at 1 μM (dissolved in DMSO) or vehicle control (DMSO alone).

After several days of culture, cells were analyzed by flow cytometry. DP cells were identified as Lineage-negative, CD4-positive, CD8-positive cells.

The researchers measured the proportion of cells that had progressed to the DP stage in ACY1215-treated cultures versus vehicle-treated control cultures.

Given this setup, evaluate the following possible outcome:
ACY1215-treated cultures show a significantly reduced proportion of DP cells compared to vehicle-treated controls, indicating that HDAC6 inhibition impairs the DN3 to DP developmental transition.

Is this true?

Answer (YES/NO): YES